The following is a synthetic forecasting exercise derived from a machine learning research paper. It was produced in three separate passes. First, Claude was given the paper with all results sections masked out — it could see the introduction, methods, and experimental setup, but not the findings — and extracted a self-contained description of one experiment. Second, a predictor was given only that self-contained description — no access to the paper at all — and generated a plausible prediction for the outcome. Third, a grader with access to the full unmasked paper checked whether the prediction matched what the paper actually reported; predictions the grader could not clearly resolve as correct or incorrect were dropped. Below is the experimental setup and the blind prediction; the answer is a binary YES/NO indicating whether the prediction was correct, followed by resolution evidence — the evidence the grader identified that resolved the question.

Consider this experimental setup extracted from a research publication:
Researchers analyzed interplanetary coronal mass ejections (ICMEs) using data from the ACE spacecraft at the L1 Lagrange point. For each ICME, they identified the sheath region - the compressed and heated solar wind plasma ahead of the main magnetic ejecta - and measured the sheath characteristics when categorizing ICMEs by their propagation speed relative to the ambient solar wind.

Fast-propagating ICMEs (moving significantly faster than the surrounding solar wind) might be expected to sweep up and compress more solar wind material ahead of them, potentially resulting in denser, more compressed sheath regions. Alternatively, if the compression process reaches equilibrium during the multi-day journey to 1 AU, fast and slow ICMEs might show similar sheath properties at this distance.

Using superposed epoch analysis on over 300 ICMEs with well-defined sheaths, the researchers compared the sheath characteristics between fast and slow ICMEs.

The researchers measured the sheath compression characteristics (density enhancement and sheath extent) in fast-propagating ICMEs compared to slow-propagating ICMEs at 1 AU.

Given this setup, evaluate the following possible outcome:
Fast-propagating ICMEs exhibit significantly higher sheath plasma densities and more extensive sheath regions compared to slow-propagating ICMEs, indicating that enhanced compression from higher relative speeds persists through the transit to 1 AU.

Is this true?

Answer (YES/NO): NO